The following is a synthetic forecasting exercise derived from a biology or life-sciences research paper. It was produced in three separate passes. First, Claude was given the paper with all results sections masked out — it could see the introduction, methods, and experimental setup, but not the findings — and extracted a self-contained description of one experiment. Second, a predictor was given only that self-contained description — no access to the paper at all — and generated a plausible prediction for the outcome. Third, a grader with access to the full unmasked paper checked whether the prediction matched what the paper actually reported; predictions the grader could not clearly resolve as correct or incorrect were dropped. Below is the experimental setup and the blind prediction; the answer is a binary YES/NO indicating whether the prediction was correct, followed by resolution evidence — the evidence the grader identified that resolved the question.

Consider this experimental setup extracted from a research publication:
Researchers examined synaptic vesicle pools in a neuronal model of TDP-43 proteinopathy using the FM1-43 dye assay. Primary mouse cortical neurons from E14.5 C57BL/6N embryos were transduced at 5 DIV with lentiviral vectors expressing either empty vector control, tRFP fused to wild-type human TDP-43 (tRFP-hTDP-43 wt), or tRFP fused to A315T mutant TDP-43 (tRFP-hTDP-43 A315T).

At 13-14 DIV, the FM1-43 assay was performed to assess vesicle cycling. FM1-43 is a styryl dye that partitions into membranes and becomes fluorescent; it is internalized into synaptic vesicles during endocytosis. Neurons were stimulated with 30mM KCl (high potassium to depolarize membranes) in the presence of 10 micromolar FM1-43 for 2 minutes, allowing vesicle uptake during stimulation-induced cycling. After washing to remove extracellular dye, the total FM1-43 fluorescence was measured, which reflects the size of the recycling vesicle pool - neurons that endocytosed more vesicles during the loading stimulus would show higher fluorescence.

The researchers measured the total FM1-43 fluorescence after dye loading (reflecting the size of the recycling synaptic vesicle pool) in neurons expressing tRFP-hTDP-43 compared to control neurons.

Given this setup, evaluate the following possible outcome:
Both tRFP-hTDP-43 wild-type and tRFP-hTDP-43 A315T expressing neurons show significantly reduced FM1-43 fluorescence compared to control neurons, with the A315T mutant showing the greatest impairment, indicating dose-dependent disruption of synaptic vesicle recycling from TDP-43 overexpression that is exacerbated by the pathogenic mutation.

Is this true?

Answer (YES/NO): NO